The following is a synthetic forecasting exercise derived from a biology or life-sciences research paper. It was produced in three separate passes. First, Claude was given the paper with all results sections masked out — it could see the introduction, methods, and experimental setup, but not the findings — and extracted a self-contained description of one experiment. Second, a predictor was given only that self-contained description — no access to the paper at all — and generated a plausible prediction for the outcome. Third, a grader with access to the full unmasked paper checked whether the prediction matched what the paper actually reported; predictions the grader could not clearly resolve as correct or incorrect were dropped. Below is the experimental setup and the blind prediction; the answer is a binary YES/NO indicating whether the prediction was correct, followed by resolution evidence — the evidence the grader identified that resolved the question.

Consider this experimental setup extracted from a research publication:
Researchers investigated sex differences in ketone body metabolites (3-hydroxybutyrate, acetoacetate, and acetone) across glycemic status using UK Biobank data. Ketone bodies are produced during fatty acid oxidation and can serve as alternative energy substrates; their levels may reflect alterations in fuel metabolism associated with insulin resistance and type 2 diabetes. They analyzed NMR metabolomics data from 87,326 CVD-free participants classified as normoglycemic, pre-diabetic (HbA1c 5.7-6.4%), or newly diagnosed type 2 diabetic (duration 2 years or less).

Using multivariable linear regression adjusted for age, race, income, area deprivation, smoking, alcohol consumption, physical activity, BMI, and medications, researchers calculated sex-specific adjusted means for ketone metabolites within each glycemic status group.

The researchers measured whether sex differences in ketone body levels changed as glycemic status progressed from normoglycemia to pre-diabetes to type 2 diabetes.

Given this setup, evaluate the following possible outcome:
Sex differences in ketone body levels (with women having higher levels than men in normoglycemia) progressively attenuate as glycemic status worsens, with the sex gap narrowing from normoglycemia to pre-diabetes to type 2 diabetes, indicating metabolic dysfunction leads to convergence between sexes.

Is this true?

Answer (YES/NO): NO